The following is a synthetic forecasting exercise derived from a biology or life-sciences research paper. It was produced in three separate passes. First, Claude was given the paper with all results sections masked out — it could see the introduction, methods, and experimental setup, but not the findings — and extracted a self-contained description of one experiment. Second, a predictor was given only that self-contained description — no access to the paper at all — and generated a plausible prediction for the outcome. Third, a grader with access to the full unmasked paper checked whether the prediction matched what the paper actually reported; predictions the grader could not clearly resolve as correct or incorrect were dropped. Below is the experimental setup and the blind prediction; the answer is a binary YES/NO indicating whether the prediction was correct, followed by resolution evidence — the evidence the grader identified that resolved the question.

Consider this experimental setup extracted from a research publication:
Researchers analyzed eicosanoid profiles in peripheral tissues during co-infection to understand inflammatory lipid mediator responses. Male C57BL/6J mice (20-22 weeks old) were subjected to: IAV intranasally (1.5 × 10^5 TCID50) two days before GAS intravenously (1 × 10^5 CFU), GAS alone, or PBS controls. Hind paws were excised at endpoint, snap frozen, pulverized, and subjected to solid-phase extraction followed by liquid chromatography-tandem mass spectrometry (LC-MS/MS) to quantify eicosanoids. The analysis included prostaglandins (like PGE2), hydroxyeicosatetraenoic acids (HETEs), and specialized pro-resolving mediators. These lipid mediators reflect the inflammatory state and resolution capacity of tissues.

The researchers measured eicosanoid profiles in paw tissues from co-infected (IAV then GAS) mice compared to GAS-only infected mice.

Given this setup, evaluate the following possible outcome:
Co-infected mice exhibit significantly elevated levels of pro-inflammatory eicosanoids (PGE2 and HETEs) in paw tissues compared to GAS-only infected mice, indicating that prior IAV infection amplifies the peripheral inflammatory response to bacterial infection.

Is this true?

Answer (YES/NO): NO